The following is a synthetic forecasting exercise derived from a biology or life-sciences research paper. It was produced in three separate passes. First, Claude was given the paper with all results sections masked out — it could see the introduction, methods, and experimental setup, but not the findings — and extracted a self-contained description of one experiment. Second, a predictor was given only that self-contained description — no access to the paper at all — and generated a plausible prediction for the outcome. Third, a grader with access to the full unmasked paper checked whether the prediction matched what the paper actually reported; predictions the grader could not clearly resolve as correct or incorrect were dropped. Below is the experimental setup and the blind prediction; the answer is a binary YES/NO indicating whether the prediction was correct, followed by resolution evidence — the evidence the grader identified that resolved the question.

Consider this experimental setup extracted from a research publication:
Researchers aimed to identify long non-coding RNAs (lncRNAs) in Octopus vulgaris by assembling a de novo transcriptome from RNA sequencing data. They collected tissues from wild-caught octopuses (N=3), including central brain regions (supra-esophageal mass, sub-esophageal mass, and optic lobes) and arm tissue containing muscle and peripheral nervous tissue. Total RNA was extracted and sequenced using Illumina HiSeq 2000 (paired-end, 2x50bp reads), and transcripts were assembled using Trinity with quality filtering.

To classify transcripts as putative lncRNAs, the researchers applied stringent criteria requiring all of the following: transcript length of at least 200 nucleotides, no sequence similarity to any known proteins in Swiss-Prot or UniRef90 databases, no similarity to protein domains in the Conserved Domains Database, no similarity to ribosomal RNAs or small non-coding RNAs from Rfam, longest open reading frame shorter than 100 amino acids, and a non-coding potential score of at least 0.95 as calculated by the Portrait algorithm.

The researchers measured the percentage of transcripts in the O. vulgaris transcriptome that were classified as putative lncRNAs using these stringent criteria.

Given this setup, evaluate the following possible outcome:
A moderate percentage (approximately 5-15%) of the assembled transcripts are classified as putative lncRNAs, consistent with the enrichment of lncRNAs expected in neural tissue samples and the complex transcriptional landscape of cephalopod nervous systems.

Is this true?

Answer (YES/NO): YES